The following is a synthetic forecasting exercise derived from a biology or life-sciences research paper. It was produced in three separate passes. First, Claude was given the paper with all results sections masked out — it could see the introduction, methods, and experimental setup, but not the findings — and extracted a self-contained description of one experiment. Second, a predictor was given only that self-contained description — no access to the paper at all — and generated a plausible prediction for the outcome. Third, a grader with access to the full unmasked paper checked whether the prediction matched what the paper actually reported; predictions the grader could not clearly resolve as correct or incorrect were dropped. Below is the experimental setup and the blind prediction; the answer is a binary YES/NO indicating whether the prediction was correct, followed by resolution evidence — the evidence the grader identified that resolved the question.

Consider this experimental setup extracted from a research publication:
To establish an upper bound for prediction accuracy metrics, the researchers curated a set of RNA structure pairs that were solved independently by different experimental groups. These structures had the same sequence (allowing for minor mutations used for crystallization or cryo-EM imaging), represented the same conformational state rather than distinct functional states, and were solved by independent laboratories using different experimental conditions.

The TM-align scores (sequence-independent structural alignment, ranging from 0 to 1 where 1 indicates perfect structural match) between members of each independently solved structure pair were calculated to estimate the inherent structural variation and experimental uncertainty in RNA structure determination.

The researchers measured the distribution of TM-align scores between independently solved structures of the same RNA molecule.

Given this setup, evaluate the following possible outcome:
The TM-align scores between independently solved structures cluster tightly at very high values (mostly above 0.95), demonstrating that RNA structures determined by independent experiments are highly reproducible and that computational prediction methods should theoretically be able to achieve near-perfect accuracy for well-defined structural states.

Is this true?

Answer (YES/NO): NO